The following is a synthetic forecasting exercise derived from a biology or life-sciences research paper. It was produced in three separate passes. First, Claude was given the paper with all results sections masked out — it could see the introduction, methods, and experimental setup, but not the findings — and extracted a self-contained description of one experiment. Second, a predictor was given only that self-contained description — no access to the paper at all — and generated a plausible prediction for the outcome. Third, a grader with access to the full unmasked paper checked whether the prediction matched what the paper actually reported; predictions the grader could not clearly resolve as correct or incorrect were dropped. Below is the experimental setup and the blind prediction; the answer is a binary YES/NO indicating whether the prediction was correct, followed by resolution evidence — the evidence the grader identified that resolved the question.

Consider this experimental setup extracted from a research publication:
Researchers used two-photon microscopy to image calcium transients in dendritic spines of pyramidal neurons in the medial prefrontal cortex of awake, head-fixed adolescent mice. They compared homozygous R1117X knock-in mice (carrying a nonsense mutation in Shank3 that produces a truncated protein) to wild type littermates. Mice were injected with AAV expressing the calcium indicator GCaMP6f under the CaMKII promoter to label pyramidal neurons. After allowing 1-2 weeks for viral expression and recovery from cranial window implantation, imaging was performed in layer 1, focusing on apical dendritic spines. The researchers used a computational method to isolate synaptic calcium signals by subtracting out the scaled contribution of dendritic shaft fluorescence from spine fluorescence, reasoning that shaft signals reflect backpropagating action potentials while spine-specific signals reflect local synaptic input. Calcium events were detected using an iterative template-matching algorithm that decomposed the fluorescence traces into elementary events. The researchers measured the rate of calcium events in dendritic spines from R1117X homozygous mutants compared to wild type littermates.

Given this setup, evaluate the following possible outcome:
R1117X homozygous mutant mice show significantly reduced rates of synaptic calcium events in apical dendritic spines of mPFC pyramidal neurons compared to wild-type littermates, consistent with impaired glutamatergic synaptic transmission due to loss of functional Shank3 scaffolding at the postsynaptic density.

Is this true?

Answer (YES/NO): NO